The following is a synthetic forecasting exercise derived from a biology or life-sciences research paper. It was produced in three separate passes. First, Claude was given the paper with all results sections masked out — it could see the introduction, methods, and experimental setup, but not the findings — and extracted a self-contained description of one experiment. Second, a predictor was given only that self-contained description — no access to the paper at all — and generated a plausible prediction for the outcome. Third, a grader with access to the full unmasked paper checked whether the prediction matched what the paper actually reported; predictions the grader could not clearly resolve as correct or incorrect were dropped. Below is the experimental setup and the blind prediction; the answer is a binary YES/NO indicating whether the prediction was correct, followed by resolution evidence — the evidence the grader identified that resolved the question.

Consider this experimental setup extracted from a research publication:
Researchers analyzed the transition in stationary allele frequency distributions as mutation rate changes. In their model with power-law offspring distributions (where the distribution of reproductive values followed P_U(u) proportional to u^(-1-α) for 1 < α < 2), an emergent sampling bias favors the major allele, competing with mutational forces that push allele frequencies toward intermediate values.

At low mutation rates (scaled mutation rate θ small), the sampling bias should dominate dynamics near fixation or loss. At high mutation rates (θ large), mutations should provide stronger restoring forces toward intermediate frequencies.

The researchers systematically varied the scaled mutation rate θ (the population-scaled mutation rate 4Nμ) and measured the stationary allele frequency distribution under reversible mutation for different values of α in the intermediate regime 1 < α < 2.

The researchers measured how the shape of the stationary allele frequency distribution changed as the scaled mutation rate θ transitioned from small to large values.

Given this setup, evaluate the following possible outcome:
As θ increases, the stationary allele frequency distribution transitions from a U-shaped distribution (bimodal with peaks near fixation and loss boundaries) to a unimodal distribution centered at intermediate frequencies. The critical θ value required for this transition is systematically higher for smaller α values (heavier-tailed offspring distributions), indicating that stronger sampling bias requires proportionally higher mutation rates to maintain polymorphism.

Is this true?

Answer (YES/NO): NO